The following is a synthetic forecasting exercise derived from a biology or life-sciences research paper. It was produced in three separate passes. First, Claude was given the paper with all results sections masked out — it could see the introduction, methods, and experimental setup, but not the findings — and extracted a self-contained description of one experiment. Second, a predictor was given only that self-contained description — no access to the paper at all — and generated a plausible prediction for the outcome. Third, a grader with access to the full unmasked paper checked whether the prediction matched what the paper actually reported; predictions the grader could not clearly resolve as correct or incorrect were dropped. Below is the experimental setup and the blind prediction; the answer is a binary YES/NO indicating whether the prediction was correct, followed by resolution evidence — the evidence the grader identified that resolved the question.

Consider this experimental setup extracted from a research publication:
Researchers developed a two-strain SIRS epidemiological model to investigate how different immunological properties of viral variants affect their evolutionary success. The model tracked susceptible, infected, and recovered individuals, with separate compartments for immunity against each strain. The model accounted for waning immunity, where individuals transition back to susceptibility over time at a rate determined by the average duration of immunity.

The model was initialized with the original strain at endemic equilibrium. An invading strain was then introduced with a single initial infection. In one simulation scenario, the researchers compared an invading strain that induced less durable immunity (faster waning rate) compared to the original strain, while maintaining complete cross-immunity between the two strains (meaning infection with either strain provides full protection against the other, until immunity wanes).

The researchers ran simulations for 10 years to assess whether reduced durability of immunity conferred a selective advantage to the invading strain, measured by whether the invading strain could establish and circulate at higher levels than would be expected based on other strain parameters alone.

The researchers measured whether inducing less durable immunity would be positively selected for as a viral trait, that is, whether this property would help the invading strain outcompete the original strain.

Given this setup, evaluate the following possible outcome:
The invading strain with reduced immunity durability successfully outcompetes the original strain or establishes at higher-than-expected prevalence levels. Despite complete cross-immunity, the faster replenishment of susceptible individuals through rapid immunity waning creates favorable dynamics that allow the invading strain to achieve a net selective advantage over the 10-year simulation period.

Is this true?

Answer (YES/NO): NO